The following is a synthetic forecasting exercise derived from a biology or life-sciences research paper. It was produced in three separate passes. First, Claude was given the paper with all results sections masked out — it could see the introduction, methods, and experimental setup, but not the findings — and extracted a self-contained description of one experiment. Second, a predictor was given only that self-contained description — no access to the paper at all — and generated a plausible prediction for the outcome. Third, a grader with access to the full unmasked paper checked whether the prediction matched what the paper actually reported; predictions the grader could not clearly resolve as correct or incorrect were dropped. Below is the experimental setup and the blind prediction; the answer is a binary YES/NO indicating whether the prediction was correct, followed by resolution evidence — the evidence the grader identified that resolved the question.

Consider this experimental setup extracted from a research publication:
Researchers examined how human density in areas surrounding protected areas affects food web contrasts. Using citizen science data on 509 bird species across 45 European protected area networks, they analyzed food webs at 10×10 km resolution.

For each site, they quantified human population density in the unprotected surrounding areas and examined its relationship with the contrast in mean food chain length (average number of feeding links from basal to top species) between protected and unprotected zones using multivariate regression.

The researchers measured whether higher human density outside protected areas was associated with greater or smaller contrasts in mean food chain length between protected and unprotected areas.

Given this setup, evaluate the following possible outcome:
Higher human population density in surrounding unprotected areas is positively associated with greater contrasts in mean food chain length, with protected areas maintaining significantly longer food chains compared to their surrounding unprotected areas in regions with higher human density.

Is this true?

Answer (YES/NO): NO